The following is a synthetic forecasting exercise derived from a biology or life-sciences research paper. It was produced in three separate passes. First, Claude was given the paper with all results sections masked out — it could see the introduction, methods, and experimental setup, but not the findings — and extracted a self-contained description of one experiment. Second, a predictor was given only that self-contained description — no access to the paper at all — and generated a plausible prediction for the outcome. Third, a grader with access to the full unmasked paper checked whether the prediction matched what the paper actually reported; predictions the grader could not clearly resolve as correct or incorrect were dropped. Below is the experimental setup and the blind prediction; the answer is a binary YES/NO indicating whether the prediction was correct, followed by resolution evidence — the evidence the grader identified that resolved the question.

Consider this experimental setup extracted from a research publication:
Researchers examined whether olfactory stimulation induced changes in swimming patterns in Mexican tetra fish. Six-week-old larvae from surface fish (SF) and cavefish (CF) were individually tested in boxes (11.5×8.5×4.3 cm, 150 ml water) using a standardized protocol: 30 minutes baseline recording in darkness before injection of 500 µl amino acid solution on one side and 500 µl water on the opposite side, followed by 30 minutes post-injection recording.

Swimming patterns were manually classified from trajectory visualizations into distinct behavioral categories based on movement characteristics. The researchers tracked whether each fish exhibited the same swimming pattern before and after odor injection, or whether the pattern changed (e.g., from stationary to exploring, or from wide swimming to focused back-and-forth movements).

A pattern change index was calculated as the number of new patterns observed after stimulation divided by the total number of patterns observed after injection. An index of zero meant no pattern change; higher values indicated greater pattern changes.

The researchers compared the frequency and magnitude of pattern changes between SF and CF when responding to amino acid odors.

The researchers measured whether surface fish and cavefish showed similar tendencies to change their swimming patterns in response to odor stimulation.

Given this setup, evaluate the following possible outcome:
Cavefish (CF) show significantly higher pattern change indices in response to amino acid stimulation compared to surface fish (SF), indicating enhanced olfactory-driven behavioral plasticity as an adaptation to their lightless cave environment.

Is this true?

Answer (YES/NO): YES